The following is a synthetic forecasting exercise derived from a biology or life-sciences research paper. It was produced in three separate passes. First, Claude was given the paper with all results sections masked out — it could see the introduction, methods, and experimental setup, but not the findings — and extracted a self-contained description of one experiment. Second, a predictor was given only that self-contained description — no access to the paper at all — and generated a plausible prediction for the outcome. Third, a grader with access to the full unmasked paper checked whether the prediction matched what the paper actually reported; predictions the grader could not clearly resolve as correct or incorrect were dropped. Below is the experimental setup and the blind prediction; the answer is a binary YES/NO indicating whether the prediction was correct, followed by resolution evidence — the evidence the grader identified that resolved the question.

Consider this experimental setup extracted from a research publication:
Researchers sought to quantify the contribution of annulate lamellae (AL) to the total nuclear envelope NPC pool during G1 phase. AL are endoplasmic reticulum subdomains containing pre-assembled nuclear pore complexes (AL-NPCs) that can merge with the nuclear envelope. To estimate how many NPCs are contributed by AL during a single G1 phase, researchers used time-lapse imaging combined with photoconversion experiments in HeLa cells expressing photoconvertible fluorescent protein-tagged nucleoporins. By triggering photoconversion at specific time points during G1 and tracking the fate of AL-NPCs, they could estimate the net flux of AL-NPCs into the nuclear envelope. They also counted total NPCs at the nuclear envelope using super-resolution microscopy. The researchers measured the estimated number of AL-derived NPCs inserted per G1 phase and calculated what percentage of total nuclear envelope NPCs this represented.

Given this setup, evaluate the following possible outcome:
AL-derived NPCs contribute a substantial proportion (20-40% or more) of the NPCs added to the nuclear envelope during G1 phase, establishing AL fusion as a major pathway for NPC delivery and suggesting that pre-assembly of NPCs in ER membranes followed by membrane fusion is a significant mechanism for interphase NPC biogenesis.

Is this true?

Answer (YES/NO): YES